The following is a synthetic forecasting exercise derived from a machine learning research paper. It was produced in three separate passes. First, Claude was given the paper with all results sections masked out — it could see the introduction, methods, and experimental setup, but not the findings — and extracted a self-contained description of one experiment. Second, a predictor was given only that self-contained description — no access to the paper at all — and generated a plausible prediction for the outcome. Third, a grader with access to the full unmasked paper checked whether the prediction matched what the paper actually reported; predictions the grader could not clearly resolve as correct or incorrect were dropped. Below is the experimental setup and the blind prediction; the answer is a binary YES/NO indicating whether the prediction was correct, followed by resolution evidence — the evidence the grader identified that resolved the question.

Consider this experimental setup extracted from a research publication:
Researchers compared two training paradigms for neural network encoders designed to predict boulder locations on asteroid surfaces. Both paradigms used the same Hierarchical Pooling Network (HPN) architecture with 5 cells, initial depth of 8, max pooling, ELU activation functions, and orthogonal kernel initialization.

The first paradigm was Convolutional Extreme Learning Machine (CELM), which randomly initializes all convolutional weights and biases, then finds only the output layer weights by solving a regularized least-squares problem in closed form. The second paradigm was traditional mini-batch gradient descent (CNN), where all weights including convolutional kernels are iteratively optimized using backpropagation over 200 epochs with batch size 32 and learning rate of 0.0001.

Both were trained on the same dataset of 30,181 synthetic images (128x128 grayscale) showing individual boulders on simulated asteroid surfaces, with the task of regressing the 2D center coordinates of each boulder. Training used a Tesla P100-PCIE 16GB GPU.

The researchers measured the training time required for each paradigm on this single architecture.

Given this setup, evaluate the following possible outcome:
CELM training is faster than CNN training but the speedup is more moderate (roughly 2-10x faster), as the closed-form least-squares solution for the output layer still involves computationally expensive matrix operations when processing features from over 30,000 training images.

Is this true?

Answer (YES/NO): NO